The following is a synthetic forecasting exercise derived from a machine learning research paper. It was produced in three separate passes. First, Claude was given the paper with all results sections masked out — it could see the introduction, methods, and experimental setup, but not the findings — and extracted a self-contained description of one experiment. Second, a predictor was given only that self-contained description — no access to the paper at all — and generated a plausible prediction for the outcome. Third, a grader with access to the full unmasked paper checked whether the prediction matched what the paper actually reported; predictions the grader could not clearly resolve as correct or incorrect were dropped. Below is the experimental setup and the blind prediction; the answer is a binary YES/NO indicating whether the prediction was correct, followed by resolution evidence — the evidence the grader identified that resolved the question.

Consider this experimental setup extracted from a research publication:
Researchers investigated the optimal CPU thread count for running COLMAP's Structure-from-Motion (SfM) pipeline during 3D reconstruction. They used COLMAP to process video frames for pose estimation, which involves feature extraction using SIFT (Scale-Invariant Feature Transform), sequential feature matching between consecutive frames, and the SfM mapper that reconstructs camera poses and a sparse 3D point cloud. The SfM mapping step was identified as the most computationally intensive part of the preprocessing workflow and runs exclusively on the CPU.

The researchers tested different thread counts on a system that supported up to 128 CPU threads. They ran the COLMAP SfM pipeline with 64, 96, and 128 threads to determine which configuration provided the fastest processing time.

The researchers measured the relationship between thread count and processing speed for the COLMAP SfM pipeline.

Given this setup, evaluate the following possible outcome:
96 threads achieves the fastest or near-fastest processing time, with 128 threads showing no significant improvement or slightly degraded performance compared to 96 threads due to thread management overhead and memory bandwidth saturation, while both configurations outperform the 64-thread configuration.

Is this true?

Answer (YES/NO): NO